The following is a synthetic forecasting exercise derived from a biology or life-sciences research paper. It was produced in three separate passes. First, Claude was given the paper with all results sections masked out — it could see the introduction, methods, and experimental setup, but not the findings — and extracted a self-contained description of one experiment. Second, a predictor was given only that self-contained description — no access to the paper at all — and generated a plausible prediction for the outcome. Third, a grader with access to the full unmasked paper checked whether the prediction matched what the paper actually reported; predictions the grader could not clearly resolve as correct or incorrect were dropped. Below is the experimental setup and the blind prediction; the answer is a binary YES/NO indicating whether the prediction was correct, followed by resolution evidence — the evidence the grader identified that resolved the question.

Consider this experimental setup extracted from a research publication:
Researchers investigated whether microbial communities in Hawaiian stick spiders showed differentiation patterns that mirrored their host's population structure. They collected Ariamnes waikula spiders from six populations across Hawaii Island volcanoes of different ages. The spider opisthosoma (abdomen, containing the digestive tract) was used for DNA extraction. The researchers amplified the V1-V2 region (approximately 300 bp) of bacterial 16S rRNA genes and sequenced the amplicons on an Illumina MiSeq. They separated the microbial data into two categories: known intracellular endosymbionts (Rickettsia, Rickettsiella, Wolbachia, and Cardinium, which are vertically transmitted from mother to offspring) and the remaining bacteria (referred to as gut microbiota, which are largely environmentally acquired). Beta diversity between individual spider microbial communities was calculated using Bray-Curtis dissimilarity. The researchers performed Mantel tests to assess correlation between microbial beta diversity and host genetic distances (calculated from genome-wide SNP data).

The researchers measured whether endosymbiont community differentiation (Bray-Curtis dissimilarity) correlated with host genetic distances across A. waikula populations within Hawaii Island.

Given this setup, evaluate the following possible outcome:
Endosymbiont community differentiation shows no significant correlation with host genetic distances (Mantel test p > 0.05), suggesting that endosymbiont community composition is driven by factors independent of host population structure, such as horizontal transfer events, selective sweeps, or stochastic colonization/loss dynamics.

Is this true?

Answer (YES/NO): YES